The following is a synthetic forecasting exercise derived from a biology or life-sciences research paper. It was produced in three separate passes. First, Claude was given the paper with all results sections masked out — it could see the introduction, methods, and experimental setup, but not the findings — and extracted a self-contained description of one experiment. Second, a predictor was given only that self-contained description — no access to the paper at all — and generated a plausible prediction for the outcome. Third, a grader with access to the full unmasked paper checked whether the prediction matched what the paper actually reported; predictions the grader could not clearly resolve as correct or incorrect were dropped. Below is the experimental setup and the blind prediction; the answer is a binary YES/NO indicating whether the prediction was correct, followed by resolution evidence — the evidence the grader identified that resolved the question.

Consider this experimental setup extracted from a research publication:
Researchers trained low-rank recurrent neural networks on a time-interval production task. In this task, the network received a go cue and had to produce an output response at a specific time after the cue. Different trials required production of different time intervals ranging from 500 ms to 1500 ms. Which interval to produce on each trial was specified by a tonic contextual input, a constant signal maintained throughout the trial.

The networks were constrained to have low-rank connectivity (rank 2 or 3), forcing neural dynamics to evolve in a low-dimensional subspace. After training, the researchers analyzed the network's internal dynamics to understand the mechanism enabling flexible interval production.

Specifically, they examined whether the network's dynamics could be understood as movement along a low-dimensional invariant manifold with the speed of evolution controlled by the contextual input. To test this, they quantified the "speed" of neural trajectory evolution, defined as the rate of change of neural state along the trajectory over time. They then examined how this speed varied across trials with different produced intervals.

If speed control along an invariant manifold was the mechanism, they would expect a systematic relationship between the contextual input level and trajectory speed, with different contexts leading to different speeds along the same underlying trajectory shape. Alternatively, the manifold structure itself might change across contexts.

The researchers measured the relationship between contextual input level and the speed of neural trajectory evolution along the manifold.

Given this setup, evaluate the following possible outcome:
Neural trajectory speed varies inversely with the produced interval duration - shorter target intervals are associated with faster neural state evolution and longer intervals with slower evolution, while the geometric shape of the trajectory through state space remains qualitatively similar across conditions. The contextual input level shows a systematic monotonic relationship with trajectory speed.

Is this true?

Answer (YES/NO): YES